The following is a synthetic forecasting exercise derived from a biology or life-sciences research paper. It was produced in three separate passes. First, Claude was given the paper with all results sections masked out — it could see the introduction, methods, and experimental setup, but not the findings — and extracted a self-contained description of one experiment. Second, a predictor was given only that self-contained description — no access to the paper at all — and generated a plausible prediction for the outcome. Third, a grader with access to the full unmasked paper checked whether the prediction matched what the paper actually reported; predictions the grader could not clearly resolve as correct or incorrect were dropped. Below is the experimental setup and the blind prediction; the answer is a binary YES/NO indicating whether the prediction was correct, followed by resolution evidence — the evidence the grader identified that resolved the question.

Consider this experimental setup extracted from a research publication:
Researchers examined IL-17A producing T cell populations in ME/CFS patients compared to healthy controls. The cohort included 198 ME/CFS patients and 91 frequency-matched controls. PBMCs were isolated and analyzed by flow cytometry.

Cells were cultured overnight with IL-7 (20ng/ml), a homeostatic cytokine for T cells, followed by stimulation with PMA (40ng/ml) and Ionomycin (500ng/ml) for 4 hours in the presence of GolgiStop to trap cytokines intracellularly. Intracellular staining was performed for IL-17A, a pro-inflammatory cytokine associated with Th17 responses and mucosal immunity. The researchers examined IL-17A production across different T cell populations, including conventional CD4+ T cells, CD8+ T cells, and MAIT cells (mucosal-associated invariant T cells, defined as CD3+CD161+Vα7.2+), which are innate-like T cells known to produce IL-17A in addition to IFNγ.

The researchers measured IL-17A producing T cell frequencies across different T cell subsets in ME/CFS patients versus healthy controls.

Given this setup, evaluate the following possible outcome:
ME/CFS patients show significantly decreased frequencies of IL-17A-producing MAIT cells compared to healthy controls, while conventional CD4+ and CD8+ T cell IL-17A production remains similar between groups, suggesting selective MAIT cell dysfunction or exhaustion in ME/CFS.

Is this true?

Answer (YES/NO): NO